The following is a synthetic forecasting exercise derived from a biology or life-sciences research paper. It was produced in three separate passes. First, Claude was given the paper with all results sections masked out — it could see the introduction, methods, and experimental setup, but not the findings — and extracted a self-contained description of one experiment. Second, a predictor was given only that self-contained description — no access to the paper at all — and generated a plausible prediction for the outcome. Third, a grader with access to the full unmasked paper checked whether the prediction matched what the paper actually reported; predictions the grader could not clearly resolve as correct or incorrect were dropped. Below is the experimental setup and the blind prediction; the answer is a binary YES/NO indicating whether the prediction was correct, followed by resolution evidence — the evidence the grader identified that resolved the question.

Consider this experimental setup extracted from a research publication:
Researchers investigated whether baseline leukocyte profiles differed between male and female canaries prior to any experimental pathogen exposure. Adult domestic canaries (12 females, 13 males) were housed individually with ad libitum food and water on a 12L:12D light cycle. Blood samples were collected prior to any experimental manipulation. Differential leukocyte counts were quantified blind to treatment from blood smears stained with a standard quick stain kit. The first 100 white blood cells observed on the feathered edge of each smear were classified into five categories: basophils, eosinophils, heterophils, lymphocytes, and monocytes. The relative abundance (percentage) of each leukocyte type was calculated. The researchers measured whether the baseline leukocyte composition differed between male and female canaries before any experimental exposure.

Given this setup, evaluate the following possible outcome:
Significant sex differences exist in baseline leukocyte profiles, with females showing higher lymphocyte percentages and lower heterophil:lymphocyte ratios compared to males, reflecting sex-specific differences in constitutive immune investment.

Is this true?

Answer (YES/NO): NO